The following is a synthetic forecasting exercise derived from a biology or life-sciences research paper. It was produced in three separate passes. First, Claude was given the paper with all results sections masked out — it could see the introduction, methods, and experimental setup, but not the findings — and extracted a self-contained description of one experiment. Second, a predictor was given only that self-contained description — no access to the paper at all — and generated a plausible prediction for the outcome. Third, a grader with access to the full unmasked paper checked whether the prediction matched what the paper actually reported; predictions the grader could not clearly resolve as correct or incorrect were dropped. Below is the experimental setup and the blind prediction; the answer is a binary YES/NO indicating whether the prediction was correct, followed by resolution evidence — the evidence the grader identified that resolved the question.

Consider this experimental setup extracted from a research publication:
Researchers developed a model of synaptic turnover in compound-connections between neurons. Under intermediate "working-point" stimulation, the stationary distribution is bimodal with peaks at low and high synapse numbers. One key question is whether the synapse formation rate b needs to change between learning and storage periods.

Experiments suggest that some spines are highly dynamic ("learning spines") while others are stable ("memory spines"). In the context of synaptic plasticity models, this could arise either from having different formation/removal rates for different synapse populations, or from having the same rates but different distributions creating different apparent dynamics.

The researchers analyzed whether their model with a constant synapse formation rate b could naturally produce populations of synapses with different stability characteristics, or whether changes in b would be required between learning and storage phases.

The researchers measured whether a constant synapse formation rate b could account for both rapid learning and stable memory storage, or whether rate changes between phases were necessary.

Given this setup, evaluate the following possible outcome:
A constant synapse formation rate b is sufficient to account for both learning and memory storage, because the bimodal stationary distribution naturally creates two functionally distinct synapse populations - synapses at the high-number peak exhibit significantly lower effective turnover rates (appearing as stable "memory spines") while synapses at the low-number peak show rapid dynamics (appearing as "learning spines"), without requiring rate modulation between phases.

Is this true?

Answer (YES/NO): YES